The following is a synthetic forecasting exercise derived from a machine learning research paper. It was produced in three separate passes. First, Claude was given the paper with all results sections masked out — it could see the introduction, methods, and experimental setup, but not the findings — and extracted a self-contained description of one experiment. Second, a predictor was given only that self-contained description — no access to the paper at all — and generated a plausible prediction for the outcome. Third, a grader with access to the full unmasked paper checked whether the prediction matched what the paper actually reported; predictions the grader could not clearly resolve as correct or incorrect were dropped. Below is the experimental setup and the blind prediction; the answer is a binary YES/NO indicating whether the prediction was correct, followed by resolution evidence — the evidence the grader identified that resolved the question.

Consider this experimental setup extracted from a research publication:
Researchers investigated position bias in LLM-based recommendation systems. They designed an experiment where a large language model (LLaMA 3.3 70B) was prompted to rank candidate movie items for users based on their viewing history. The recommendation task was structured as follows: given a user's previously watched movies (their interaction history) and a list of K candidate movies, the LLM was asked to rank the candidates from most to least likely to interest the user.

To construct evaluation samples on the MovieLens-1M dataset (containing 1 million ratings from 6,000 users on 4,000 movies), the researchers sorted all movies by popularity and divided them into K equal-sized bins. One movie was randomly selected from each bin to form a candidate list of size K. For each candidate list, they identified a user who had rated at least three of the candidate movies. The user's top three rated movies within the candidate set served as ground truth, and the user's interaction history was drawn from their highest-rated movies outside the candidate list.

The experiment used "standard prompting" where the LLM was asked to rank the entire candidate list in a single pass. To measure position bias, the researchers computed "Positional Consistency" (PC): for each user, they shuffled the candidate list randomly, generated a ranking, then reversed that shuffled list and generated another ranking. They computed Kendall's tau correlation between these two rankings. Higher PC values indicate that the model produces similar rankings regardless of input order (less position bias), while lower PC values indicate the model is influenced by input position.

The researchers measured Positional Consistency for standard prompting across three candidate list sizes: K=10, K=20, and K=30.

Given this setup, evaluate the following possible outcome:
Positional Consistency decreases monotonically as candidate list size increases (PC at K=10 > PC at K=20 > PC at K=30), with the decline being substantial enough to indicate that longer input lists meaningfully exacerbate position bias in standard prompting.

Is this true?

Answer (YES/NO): YES